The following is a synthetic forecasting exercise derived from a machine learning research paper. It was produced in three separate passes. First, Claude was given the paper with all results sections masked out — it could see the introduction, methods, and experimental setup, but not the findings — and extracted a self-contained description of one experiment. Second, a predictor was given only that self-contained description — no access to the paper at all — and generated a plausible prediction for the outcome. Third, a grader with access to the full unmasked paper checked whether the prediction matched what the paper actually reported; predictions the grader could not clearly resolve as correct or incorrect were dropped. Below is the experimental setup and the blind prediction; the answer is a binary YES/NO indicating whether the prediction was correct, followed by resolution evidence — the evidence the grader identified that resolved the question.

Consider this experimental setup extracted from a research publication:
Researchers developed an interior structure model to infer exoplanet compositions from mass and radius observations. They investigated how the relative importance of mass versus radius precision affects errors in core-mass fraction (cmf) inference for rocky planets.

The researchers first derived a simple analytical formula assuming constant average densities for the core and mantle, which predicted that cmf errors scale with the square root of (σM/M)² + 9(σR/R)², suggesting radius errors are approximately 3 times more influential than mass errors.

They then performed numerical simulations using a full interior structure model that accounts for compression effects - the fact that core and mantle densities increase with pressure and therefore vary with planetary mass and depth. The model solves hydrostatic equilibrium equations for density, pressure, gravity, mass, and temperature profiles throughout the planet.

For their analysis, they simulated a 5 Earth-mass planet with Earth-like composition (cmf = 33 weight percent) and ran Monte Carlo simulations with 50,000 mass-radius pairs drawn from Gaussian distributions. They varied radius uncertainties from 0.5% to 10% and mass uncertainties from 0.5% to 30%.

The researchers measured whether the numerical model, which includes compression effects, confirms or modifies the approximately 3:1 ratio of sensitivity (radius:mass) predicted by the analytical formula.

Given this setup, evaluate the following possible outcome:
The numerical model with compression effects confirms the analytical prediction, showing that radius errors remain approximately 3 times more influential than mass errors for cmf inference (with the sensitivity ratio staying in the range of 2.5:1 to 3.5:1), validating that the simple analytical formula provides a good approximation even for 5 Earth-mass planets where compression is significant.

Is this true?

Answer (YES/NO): YES